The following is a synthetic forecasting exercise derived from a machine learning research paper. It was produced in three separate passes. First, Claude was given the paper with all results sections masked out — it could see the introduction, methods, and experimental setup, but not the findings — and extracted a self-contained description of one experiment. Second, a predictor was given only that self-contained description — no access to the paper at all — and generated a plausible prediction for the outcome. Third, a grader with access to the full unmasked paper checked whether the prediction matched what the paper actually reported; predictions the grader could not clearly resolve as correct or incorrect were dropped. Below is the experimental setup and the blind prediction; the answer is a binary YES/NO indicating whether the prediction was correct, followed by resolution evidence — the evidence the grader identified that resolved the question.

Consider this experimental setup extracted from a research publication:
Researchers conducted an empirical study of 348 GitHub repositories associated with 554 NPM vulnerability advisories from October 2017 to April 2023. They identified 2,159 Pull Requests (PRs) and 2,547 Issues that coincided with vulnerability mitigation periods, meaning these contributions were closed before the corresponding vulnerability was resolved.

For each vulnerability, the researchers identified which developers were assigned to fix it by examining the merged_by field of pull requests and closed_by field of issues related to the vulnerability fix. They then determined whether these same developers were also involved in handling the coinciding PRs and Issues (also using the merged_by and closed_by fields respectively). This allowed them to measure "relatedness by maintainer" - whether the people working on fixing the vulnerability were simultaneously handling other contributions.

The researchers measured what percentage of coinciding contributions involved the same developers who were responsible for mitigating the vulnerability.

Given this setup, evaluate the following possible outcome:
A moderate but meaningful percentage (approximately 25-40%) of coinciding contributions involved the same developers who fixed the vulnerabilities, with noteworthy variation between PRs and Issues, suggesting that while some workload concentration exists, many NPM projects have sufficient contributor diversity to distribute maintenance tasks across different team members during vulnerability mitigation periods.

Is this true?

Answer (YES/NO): NO